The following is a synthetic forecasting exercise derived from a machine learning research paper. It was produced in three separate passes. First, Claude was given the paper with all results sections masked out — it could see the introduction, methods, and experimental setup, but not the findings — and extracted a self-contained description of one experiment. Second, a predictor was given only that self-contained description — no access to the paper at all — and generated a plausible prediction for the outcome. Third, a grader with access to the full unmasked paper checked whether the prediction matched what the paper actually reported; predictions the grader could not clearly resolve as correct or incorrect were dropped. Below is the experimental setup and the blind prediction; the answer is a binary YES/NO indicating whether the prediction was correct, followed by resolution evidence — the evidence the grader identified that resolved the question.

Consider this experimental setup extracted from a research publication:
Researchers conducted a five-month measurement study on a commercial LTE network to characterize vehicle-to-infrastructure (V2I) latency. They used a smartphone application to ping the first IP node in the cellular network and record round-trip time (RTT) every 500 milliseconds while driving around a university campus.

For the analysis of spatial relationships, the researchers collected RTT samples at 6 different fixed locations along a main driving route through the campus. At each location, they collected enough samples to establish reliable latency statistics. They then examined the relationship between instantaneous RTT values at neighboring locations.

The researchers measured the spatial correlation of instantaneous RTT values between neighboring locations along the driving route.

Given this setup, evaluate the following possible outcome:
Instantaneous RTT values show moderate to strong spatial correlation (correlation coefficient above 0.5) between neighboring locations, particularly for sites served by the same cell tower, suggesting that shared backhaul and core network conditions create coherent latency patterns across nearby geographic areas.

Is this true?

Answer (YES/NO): NO